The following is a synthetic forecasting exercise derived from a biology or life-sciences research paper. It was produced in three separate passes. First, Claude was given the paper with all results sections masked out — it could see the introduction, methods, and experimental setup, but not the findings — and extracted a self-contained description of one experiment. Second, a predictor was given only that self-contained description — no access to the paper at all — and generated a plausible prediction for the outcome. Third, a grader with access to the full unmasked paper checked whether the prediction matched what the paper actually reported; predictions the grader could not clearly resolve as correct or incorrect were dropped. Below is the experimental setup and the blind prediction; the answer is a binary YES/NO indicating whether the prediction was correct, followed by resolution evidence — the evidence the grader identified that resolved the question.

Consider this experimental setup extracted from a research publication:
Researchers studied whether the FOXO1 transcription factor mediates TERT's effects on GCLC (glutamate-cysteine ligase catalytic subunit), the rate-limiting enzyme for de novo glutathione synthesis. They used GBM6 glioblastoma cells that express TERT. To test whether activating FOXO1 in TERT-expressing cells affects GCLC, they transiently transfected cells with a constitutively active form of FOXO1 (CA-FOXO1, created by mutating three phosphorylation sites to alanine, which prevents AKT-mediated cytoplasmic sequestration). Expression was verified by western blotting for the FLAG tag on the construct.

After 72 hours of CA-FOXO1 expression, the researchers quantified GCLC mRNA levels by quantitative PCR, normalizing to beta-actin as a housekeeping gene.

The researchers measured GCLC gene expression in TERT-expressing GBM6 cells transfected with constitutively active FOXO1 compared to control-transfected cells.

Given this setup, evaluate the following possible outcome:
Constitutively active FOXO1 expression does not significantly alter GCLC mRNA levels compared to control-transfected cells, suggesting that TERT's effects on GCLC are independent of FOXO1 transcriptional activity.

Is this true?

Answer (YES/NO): NO